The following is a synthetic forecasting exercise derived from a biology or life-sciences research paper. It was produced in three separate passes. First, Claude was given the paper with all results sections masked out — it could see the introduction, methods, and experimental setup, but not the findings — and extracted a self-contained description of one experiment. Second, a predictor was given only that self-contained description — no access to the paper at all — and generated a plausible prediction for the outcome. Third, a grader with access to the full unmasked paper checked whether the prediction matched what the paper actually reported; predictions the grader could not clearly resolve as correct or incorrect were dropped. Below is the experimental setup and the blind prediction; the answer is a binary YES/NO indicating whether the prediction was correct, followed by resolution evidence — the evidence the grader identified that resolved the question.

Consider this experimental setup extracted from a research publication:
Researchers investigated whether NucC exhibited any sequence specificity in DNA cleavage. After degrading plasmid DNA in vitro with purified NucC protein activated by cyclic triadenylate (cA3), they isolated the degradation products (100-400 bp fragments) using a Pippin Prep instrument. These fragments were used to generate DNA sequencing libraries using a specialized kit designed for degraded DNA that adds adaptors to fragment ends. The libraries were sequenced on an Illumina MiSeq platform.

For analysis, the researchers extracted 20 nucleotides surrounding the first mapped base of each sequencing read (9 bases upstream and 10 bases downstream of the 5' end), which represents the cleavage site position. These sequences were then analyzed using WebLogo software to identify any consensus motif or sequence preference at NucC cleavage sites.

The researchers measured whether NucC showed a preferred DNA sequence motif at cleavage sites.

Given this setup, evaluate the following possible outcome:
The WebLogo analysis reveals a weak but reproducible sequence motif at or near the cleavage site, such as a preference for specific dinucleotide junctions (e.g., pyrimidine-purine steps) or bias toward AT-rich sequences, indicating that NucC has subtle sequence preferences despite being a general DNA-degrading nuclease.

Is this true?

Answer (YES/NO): NO